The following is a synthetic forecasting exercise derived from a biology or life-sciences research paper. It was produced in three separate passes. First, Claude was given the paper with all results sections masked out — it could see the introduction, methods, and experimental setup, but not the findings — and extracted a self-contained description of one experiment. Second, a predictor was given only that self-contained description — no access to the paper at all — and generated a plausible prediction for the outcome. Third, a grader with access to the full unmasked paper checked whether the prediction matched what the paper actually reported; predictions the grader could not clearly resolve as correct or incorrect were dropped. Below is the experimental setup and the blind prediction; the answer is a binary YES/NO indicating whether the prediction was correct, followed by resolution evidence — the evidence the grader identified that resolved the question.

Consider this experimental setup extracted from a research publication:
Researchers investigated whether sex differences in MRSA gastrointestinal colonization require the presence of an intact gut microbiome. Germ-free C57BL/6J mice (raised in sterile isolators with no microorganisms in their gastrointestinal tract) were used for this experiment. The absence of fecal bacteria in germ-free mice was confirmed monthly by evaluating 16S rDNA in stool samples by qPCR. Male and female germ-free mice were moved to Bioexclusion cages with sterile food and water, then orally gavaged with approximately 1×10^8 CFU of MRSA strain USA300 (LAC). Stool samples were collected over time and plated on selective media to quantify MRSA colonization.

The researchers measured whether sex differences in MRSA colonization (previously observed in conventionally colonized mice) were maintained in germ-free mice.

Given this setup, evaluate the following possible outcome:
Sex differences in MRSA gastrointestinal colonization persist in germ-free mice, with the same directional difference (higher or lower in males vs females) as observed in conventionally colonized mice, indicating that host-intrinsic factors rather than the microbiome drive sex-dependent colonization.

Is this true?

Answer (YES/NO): NO